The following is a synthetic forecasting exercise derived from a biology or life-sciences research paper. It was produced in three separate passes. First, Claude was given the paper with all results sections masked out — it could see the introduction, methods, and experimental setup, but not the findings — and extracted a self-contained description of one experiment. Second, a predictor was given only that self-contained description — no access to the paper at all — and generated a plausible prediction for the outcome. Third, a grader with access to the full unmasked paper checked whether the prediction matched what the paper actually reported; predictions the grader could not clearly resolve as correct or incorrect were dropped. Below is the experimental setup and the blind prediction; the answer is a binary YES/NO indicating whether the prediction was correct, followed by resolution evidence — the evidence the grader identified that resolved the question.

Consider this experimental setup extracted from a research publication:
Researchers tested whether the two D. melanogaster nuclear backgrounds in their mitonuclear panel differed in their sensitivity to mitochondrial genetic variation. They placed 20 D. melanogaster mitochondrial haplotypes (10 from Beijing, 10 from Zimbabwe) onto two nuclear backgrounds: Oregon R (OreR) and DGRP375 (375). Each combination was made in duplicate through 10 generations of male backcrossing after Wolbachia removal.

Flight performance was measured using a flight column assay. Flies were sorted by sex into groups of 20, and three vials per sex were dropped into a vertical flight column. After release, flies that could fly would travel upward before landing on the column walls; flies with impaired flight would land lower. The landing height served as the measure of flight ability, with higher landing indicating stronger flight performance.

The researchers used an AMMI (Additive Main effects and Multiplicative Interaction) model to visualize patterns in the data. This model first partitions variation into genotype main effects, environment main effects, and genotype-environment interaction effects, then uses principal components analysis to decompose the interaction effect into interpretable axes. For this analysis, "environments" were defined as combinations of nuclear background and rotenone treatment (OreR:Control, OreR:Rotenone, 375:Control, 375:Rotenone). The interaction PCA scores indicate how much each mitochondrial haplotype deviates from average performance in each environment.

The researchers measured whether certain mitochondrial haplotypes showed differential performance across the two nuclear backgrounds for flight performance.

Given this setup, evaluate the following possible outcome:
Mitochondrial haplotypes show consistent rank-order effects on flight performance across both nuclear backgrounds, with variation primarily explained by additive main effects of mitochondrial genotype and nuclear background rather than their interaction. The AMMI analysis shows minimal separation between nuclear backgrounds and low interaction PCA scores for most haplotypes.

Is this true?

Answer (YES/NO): NO